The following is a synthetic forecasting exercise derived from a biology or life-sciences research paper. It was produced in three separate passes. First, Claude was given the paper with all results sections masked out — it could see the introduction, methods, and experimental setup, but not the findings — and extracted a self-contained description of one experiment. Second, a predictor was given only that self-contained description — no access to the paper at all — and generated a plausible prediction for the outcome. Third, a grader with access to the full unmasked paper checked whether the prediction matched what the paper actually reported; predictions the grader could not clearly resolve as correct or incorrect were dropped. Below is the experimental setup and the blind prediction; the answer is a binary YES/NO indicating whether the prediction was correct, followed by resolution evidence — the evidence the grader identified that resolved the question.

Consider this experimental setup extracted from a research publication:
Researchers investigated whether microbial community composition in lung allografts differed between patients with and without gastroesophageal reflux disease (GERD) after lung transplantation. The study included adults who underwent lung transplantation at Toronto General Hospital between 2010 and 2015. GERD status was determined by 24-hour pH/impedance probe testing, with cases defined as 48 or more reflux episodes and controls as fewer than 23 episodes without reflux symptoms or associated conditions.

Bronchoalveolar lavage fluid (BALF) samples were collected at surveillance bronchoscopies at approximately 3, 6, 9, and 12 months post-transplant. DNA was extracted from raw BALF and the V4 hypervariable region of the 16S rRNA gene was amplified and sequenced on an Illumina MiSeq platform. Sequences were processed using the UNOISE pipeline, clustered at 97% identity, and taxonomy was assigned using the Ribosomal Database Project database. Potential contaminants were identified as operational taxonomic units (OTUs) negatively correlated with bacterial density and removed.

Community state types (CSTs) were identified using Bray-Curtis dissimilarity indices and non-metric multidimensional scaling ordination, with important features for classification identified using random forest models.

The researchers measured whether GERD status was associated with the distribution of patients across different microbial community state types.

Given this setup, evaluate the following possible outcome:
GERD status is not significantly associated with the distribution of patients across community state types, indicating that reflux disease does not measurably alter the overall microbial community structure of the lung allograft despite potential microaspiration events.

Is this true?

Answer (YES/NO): NO